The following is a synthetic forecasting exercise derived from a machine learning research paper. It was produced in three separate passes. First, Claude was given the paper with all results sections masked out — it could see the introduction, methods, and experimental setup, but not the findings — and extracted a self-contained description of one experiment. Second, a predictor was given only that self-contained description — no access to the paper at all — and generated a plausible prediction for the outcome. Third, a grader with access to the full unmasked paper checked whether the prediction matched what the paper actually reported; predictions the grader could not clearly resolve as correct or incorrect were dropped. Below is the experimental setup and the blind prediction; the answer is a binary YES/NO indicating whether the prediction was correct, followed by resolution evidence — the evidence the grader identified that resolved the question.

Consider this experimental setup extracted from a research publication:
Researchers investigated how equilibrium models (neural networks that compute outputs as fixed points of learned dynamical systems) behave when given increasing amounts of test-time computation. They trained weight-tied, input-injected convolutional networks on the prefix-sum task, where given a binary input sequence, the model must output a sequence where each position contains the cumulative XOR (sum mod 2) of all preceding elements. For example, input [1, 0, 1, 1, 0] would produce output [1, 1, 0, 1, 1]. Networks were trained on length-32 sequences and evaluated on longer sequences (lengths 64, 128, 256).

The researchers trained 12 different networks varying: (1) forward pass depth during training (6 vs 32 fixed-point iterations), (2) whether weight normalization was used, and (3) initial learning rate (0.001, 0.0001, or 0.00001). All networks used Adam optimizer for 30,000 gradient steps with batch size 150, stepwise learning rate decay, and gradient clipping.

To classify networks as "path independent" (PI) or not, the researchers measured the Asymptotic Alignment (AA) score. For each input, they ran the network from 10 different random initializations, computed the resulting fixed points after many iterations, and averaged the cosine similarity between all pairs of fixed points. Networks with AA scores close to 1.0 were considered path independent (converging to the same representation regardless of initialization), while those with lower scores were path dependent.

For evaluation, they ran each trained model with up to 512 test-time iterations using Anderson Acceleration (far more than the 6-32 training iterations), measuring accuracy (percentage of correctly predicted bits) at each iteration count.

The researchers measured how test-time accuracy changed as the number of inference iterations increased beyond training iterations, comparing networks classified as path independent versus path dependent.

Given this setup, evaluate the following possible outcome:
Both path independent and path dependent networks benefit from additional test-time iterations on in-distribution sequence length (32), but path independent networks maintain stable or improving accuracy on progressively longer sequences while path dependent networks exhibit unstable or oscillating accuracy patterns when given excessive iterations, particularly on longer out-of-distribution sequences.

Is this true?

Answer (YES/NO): NO